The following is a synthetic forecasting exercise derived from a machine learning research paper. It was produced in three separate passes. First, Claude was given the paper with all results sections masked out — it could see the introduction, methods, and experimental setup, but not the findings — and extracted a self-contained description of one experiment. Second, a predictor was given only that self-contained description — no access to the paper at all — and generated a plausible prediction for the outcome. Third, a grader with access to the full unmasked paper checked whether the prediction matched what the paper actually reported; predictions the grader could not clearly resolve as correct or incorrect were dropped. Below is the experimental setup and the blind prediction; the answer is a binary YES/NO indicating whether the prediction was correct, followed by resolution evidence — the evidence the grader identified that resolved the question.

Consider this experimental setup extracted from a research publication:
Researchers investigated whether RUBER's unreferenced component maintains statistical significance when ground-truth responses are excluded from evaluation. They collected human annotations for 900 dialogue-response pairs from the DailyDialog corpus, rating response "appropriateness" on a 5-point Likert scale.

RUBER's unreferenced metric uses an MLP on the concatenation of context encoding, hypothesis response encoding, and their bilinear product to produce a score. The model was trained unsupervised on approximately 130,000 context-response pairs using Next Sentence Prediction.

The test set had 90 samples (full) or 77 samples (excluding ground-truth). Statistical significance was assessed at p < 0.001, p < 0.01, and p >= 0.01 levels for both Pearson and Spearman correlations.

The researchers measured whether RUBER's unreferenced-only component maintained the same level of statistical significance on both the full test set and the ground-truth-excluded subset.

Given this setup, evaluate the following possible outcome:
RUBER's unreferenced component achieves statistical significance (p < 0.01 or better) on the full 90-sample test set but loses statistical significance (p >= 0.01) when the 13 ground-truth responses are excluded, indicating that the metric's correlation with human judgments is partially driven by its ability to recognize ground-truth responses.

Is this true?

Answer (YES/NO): NO